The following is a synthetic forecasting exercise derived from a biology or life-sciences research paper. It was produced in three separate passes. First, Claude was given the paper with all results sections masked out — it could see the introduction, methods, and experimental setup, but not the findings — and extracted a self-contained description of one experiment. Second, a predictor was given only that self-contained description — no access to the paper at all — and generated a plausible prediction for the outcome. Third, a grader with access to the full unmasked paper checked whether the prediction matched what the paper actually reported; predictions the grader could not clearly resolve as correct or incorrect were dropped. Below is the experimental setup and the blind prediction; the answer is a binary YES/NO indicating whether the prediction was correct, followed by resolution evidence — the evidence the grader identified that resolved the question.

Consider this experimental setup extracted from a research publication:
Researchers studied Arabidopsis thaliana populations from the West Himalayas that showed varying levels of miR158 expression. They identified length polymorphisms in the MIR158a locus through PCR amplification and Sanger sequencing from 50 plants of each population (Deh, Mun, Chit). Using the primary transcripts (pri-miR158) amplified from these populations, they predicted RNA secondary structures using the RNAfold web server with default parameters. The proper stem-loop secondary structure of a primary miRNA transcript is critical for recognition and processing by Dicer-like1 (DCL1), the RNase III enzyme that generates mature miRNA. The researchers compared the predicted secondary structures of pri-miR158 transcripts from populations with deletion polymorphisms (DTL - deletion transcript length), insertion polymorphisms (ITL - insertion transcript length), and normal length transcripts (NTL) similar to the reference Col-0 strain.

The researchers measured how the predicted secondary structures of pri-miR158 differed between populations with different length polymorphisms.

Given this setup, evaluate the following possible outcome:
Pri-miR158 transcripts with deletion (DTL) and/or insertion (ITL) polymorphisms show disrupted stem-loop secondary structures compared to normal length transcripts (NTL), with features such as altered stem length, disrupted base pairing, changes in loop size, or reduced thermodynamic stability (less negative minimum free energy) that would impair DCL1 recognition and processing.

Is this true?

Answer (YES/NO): NO